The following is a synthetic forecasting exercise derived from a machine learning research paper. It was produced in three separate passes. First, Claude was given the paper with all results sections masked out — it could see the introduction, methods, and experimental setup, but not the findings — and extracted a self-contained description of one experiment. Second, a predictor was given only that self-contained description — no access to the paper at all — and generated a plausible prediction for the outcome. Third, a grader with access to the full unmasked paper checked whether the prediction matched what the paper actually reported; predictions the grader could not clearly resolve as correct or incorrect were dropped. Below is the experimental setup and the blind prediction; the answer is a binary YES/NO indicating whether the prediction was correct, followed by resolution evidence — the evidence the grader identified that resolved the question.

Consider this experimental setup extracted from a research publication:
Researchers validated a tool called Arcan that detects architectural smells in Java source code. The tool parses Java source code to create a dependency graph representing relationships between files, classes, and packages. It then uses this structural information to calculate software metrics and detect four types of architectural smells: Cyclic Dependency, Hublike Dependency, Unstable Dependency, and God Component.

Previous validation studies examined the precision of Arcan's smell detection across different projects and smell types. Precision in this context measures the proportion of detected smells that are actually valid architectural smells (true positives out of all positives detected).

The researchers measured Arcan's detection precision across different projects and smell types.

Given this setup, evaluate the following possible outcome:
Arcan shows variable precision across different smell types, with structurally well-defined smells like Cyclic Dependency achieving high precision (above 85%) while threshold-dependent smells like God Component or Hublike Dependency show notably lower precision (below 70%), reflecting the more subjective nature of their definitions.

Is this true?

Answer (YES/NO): NO